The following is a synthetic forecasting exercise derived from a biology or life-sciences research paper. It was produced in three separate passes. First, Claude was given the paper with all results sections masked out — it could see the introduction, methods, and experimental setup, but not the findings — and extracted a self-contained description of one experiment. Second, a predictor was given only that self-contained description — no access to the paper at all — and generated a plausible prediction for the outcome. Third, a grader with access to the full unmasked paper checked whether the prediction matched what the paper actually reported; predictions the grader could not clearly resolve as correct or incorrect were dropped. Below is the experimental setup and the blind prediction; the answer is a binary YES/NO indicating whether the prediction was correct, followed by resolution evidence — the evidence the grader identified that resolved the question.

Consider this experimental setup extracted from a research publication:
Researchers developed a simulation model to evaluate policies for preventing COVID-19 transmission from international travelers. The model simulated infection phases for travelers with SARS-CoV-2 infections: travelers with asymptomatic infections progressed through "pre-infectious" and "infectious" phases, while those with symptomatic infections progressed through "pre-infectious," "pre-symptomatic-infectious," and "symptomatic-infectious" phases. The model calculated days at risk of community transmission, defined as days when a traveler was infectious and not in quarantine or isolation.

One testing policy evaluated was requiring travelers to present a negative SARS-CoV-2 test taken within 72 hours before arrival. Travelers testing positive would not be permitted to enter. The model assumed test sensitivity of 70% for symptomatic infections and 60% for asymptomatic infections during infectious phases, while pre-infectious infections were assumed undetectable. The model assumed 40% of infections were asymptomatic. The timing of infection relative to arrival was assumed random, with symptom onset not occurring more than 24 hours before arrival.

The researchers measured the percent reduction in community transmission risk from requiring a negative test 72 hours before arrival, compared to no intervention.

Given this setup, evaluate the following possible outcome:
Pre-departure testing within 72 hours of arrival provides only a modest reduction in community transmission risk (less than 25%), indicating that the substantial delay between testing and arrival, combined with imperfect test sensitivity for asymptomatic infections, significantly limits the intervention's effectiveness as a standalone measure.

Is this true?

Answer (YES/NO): NO